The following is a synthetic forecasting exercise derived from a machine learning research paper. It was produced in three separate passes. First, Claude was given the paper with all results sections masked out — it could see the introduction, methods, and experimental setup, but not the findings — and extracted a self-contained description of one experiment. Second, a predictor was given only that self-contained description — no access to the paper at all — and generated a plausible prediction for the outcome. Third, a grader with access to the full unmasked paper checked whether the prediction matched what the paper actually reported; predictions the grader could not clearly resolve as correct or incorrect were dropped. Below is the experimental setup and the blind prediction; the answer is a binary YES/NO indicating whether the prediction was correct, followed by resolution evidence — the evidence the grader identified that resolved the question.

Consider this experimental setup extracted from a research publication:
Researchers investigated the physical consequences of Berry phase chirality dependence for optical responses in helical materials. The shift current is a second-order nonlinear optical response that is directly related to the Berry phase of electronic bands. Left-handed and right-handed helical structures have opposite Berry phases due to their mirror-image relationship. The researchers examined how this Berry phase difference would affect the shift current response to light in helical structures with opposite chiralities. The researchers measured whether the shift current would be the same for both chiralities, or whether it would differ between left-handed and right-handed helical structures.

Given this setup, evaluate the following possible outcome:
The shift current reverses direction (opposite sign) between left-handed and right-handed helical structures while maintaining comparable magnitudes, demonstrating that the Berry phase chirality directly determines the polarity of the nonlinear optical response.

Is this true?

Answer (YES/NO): YES